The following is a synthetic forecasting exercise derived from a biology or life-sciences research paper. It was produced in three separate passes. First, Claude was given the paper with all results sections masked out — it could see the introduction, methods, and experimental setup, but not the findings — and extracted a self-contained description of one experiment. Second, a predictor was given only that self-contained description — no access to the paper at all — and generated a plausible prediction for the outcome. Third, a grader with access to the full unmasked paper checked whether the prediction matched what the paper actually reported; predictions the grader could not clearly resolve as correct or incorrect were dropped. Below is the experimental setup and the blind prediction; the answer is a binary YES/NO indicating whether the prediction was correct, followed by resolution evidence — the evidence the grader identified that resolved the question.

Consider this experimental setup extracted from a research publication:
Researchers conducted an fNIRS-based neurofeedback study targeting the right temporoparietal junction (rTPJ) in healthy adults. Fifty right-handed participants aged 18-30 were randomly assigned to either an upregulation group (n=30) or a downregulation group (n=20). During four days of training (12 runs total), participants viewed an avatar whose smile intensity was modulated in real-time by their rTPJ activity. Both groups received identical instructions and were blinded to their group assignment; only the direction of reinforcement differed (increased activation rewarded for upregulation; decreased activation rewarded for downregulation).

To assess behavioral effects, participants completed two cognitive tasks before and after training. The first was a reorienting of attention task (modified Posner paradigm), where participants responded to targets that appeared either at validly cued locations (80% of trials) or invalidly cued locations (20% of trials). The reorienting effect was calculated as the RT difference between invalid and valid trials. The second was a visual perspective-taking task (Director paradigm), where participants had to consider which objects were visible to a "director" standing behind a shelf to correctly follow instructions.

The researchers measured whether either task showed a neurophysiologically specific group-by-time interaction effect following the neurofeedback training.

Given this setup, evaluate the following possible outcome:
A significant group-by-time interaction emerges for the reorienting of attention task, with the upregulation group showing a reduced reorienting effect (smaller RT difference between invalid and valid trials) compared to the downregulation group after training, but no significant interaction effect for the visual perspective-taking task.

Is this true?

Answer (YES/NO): NO